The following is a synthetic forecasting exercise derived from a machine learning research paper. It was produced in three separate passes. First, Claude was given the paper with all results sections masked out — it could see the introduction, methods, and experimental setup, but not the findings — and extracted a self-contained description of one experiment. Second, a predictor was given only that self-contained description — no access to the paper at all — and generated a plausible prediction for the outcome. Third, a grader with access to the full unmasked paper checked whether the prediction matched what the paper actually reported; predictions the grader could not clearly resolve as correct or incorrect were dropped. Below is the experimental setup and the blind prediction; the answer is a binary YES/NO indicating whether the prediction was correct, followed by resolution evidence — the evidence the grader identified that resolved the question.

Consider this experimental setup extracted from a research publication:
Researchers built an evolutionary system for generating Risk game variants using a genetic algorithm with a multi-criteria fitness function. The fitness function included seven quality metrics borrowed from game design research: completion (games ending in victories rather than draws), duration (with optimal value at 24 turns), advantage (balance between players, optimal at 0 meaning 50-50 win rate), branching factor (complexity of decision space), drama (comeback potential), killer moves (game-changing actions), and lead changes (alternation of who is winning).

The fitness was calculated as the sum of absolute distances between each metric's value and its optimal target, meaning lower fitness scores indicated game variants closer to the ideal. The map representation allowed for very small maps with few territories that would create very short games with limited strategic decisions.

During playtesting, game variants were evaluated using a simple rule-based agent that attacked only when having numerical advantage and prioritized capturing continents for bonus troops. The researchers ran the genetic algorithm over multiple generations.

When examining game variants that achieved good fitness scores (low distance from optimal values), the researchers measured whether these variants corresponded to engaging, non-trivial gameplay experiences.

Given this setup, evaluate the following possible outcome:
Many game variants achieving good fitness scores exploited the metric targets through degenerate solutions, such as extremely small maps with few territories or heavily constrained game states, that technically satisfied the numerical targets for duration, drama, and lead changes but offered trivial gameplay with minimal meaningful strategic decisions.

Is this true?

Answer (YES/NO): YES